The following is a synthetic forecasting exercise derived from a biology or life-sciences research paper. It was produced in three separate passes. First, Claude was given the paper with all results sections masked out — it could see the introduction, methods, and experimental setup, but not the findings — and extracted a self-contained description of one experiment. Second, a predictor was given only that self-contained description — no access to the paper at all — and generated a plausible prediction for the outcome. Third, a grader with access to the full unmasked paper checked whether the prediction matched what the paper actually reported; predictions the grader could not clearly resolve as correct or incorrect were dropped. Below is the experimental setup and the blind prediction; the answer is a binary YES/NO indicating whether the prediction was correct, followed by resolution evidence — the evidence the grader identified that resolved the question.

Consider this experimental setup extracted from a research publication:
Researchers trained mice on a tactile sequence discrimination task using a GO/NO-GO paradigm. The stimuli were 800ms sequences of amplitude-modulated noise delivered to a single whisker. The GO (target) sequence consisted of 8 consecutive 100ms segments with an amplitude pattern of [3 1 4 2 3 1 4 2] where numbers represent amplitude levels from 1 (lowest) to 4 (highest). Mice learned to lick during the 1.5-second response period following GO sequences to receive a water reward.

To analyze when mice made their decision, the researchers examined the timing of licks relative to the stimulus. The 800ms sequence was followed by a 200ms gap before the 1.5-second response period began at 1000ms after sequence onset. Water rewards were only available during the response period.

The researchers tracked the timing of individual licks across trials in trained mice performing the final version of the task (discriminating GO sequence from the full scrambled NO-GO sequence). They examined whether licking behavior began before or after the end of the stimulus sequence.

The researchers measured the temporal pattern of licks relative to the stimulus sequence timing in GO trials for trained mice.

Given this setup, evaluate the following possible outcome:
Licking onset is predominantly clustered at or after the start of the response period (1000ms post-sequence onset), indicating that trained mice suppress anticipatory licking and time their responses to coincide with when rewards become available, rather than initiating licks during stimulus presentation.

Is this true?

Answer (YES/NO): NO